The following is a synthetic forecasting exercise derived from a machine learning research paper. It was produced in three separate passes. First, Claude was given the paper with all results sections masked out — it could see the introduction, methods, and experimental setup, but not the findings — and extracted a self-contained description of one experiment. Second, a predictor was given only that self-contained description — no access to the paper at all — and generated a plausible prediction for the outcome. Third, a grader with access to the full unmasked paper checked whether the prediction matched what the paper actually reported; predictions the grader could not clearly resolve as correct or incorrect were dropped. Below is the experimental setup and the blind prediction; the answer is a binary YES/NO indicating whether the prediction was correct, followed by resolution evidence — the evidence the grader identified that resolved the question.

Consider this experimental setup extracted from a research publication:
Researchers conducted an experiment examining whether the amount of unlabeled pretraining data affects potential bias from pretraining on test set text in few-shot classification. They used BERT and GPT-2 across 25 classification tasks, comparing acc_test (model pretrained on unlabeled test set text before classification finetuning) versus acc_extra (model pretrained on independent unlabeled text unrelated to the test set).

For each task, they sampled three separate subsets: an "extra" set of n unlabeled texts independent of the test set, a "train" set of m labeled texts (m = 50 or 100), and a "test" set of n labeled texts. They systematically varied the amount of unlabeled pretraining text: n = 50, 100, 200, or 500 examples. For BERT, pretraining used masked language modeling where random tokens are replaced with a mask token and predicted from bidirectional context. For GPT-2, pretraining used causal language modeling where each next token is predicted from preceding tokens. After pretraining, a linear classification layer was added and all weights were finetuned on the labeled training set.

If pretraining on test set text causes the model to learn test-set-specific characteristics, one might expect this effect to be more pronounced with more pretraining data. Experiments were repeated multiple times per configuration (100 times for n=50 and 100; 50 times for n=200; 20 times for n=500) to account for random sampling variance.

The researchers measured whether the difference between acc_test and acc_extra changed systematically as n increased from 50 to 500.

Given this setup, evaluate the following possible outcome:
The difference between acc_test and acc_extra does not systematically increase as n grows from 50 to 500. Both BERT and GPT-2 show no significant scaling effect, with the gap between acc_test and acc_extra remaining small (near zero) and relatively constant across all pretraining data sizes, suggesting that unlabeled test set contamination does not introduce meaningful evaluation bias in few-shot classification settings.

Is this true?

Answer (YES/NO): YES